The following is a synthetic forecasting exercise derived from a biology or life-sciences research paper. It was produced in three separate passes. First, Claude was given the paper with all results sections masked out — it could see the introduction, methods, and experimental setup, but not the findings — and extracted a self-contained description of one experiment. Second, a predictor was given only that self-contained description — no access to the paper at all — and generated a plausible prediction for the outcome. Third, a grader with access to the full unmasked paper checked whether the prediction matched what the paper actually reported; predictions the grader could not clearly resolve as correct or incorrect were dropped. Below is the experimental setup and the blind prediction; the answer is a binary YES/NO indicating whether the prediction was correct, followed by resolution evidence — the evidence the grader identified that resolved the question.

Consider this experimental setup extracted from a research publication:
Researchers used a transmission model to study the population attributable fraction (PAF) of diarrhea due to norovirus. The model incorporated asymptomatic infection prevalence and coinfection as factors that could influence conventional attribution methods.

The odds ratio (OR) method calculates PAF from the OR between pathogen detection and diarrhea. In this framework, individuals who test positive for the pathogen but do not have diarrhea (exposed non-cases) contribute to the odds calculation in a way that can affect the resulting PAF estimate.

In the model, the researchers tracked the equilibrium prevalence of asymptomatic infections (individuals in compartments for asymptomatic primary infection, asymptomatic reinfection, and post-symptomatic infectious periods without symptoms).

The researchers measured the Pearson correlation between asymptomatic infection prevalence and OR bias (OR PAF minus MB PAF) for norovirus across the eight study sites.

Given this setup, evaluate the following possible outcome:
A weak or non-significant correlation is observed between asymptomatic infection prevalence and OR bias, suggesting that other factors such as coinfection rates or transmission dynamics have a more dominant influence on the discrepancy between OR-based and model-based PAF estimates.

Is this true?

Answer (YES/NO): YES